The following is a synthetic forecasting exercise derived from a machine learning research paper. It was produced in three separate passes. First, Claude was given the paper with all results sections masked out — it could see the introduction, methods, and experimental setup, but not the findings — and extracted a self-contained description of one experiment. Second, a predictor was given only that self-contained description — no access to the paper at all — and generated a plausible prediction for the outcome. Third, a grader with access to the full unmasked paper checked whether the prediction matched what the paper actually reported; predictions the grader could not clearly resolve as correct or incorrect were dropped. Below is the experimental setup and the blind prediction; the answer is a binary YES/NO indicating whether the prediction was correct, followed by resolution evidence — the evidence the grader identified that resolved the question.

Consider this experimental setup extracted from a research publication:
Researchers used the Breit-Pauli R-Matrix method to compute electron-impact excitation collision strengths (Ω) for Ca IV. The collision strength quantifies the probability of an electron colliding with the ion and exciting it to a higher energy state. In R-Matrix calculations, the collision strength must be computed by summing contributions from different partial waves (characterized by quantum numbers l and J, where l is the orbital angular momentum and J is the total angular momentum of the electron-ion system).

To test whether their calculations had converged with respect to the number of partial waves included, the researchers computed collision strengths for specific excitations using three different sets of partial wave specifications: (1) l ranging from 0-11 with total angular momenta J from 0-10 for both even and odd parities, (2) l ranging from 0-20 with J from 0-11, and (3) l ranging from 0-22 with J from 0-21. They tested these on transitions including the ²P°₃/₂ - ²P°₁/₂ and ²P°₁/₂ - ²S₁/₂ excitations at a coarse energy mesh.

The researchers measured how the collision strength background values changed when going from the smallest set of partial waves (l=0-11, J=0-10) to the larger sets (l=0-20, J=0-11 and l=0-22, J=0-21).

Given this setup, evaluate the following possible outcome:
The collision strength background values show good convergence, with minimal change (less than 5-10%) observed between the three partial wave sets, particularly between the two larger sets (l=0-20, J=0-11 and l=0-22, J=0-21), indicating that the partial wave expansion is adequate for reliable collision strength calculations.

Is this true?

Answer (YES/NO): NO